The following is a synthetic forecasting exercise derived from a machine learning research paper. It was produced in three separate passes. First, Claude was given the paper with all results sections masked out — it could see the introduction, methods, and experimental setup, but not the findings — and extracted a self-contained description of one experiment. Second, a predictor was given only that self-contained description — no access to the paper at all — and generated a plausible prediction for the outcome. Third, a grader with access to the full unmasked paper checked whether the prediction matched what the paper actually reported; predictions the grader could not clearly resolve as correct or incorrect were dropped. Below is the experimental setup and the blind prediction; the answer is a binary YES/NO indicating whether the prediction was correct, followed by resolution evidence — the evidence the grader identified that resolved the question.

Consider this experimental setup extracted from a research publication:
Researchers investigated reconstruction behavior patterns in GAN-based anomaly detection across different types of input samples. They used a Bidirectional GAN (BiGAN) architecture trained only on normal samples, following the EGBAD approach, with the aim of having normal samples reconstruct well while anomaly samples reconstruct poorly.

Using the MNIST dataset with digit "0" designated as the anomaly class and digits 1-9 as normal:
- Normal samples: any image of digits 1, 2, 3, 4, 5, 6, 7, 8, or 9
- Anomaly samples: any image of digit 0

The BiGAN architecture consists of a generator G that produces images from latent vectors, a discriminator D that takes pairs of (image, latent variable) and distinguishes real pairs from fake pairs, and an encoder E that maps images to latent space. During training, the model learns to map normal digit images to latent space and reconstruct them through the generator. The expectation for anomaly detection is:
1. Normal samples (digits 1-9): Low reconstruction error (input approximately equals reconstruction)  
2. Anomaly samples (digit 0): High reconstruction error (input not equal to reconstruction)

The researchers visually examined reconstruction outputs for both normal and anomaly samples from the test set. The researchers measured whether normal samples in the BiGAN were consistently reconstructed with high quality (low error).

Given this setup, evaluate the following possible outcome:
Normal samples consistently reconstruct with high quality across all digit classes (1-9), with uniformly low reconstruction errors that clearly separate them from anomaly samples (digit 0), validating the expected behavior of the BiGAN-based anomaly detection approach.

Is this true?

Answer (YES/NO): NO